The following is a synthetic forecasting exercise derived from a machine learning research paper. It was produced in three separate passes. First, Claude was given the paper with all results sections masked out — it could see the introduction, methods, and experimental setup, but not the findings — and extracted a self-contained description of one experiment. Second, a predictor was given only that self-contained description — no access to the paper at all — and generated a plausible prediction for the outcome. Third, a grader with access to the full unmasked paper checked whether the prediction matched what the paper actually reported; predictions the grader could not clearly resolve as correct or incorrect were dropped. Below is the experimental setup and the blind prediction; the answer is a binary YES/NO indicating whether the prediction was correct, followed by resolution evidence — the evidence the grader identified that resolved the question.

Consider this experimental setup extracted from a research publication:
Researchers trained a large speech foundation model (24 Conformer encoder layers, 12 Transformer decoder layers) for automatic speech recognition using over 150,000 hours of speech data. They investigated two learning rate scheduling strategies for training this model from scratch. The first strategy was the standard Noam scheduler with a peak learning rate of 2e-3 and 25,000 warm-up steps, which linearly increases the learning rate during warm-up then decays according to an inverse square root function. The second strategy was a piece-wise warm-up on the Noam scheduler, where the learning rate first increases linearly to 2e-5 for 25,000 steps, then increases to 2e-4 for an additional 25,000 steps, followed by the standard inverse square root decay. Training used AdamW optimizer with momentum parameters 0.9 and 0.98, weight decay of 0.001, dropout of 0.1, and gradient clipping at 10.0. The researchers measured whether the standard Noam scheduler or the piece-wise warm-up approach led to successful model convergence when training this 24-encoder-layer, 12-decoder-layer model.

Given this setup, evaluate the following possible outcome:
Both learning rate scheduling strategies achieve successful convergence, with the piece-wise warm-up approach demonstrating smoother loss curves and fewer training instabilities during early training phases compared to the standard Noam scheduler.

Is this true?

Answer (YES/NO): NO